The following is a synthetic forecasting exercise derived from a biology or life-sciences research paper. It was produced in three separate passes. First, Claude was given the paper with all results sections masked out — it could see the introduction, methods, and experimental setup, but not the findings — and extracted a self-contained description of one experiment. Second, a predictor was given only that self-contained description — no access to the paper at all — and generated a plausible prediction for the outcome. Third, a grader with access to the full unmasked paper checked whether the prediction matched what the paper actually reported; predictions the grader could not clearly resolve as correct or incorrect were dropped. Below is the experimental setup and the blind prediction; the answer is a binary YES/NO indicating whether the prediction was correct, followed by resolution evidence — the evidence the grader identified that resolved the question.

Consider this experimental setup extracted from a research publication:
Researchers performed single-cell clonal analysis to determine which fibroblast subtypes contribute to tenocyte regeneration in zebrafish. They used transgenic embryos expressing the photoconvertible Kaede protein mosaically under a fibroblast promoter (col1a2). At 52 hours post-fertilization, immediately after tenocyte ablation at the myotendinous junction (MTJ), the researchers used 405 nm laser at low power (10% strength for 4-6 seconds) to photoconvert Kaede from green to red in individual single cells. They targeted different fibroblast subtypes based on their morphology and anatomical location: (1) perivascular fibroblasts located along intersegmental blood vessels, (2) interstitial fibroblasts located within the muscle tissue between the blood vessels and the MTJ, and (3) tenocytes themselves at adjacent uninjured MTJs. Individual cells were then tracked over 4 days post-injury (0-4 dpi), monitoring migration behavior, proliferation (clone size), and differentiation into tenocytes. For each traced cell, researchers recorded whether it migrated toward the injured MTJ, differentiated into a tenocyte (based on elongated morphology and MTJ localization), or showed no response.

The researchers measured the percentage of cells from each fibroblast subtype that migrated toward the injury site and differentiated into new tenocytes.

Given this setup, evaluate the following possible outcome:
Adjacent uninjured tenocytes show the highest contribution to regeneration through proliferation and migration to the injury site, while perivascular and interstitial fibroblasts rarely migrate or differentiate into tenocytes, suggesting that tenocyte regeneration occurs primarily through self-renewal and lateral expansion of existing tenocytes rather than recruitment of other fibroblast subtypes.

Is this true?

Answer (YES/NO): NO